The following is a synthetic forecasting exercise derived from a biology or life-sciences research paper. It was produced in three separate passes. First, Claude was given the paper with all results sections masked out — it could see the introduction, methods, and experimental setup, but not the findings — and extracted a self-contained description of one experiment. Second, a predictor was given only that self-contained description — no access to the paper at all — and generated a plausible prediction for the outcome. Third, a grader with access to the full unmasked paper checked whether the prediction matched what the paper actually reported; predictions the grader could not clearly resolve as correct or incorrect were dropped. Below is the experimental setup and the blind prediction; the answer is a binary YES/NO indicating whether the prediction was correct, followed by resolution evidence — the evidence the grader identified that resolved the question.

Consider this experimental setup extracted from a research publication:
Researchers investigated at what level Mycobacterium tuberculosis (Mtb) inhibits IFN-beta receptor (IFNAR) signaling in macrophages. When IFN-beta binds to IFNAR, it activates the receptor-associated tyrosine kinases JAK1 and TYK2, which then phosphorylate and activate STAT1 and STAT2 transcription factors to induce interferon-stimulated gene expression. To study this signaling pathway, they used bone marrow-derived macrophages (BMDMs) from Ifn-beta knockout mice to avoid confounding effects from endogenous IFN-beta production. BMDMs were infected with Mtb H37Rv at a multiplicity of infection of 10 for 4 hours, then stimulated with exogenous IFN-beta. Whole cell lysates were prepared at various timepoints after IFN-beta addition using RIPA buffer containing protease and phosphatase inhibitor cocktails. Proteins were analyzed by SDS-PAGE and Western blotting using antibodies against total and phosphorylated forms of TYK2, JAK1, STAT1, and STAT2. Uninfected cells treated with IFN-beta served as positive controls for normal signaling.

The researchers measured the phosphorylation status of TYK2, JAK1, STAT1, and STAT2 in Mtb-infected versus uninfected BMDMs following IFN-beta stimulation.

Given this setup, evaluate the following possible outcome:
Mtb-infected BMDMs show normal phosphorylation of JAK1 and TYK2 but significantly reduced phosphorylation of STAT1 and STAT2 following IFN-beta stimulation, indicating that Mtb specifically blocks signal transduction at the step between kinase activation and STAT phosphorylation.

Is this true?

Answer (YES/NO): NO